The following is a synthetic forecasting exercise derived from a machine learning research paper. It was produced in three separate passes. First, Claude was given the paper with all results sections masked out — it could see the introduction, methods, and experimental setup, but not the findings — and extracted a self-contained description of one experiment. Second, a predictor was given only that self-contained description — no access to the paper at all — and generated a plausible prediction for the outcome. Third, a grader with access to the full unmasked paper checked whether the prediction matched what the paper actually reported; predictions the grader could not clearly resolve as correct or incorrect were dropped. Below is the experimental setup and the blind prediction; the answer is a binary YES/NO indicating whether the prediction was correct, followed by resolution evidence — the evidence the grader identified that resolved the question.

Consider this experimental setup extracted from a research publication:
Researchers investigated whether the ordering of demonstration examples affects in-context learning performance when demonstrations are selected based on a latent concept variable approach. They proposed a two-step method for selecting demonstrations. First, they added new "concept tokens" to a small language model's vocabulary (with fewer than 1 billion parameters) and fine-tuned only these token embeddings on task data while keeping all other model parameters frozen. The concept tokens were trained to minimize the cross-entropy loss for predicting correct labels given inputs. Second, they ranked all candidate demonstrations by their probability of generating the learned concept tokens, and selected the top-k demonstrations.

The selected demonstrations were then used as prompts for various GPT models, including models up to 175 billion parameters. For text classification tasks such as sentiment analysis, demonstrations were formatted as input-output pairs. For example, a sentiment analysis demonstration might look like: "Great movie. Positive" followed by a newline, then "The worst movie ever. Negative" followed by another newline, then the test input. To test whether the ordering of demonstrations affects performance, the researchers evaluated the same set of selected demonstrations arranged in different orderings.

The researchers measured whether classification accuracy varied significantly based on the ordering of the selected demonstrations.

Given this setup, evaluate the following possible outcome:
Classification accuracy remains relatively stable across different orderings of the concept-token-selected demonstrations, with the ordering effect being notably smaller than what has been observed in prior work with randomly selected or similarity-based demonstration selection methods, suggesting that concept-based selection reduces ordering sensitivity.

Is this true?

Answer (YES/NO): YES